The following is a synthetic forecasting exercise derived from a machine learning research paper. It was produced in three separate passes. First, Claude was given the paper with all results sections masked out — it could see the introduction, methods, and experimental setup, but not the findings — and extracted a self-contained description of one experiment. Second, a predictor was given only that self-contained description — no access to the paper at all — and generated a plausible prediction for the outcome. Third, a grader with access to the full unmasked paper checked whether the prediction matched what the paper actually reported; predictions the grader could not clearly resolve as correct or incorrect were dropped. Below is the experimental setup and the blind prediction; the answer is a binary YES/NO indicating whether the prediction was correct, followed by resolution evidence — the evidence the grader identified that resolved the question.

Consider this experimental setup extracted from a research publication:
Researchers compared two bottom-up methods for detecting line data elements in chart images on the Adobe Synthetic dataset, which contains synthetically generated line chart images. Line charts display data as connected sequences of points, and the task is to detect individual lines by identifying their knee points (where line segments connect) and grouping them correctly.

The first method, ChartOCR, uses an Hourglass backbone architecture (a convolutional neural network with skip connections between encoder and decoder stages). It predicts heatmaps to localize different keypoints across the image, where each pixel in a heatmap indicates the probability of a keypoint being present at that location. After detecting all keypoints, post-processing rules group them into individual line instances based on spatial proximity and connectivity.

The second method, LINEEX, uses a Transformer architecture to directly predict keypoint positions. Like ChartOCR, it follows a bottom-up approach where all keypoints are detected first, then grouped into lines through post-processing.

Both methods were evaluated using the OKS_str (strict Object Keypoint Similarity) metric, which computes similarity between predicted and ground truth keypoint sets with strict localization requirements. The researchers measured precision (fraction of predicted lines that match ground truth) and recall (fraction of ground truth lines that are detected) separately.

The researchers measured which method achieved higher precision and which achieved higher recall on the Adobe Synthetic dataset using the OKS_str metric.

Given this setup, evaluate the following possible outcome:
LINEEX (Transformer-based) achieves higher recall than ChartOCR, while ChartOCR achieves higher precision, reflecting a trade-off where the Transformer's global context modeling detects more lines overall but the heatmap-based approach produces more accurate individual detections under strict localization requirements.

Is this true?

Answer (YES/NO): YES